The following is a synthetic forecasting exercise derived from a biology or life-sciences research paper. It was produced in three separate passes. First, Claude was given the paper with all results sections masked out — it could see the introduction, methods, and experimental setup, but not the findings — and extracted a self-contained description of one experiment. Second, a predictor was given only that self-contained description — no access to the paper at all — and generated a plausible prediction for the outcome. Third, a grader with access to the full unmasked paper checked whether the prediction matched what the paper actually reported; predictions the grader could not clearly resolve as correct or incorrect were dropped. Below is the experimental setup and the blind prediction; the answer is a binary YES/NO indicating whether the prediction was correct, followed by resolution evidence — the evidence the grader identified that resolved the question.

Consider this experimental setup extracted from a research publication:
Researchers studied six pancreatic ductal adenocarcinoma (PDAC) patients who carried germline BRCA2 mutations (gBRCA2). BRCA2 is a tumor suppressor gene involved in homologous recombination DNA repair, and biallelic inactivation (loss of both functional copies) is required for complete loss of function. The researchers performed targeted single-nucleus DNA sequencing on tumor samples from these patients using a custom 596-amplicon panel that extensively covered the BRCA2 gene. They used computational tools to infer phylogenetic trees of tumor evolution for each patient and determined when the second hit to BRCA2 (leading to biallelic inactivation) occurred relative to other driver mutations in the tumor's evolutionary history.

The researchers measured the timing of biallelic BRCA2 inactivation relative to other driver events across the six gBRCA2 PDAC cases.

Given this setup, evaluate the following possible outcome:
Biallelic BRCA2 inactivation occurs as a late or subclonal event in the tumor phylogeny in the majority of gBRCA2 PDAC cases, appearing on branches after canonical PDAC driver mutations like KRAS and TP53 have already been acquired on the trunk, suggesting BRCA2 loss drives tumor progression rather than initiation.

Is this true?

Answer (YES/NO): NO